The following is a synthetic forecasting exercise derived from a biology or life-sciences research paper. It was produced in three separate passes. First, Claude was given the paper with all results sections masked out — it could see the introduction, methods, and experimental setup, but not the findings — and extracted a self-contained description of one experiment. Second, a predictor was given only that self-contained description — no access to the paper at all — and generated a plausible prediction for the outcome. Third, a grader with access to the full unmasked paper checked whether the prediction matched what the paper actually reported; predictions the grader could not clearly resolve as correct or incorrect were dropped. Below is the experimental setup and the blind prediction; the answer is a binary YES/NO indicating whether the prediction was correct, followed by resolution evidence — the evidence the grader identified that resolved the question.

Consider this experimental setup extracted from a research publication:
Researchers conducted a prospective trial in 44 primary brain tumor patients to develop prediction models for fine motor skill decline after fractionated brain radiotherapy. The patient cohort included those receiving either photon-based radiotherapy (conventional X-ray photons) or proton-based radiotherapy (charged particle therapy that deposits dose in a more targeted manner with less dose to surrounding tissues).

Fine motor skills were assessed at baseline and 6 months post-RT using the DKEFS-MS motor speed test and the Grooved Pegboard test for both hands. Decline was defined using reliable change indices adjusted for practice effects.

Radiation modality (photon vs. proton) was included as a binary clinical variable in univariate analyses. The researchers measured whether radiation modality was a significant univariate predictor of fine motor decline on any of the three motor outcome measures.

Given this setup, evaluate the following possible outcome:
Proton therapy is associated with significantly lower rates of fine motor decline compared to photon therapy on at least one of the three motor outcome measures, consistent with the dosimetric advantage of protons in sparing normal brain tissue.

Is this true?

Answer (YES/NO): NO